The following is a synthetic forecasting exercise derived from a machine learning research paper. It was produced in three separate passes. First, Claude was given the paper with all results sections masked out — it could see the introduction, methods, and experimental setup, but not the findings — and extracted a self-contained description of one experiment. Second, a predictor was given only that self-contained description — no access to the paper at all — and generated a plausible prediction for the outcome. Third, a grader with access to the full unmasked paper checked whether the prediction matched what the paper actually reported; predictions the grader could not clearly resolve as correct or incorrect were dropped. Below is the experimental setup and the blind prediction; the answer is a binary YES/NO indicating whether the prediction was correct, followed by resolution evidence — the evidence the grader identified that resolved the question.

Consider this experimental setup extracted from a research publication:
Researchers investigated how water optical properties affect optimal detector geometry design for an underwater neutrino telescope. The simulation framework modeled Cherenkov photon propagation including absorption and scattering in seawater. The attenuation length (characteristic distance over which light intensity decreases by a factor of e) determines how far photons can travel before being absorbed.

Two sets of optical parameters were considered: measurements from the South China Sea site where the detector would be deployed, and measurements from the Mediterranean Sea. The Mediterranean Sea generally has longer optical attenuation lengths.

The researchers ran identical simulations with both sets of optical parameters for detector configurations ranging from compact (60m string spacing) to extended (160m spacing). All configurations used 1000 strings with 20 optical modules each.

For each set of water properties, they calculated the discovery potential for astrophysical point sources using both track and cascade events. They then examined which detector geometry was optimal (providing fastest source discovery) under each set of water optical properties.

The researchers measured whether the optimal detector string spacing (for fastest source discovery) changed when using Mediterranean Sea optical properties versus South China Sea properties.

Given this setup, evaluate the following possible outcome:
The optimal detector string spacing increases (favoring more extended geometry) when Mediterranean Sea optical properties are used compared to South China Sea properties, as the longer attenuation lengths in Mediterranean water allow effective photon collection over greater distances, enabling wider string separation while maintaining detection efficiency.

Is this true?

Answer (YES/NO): YES